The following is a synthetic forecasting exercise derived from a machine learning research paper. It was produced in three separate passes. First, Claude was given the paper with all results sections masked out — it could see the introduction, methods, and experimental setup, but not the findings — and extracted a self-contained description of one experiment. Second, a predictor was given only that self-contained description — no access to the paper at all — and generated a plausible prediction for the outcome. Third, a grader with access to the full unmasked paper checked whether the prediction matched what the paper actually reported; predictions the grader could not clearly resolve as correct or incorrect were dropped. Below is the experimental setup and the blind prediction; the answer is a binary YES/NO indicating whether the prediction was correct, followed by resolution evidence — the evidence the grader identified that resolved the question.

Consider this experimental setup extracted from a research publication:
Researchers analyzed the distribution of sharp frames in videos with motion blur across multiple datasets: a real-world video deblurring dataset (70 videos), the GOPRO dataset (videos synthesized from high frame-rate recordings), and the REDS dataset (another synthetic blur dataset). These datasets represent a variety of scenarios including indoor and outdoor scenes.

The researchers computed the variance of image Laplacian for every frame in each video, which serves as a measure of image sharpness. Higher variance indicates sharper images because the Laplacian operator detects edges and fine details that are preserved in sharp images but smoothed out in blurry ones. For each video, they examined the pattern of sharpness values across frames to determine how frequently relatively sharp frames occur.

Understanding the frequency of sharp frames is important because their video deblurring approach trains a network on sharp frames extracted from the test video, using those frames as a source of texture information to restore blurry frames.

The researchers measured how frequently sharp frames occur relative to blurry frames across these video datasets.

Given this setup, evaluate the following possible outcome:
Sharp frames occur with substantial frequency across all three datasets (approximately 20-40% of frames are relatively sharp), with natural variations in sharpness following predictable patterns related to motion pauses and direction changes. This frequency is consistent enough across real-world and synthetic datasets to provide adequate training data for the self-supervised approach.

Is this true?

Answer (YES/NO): NO